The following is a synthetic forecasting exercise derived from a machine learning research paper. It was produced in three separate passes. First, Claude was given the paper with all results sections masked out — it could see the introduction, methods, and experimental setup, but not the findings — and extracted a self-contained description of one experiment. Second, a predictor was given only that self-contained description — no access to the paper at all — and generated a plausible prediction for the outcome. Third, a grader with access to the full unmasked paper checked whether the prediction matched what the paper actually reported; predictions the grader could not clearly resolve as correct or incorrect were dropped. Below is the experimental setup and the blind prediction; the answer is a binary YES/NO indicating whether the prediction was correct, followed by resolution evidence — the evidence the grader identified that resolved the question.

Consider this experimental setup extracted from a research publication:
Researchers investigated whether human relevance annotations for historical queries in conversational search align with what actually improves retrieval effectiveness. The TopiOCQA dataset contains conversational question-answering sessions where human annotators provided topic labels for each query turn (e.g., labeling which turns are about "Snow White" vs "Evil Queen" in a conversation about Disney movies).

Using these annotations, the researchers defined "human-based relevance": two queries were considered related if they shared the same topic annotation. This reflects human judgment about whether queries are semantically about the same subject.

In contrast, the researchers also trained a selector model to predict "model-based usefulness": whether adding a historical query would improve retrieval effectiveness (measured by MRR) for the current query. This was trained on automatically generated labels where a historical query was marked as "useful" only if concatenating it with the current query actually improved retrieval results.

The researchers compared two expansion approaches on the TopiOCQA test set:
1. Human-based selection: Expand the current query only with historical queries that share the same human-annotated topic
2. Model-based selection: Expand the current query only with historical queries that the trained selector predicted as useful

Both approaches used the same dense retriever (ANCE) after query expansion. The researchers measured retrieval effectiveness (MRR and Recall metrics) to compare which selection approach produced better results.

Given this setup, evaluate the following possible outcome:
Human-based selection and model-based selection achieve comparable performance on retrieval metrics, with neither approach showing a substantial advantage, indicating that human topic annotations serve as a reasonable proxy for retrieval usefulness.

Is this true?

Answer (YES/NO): NO